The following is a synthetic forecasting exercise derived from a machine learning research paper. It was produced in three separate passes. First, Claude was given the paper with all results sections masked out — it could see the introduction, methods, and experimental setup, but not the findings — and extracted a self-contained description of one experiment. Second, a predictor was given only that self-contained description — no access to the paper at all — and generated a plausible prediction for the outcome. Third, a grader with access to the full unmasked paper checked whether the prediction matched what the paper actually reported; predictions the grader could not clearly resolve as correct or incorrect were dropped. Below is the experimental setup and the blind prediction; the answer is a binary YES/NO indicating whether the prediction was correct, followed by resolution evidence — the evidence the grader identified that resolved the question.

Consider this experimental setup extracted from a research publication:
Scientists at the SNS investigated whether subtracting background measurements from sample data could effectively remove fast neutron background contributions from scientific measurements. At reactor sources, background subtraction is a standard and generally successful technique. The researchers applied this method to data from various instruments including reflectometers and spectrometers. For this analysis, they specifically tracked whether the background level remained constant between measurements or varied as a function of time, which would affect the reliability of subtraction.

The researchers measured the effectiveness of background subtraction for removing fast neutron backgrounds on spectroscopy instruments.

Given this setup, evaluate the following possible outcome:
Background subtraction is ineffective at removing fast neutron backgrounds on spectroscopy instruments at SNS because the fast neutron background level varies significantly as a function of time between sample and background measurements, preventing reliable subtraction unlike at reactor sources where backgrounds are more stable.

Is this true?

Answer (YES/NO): YES